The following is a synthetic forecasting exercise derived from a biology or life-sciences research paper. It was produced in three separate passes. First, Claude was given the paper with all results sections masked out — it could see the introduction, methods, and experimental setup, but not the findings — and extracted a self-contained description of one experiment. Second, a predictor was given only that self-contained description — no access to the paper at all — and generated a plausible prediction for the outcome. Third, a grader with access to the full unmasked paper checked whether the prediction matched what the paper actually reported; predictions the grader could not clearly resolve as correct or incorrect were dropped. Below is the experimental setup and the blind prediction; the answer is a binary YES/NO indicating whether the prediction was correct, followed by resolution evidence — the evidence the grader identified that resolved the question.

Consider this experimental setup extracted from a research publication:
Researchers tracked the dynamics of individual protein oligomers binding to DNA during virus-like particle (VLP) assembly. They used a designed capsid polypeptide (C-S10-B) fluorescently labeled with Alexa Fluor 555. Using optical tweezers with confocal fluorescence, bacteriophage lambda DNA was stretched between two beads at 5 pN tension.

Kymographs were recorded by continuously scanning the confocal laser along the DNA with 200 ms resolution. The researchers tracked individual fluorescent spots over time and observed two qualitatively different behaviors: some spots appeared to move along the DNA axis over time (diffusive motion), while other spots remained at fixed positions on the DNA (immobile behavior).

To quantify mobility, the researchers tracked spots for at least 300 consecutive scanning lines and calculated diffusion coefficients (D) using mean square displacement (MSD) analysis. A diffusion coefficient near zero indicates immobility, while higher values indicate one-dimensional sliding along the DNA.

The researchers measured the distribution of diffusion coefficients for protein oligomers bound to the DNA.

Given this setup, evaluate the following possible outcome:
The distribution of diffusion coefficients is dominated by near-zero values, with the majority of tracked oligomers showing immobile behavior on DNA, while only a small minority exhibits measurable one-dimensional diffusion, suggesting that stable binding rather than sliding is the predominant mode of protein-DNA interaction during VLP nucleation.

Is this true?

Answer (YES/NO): NO